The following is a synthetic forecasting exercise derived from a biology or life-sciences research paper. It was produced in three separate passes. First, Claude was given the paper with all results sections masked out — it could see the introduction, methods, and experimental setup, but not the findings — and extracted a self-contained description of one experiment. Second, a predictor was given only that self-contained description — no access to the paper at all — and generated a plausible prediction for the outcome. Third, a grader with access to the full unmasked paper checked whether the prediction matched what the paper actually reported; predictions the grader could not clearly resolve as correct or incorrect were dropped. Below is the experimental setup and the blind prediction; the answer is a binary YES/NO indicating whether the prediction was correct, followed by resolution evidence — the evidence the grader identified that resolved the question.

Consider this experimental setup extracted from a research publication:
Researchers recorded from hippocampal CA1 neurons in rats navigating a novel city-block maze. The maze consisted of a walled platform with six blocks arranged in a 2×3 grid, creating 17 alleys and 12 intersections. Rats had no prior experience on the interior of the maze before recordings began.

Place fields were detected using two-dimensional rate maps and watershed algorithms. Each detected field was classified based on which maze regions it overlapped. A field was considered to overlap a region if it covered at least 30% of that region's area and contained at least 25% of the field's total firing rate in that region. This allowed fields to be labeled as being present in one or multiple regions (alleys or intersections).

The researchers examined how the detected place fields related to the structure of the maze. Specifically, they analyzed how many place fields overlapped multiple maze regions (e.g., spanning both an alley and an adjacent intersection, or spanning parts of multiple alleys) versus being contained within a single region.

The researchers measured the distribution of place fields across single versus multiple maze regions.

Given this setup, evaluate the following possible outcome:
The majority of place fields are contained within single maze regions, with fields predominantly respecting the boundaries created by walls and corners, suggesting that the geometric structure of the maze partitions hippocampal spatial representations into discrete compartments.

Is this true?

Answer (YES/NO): YES